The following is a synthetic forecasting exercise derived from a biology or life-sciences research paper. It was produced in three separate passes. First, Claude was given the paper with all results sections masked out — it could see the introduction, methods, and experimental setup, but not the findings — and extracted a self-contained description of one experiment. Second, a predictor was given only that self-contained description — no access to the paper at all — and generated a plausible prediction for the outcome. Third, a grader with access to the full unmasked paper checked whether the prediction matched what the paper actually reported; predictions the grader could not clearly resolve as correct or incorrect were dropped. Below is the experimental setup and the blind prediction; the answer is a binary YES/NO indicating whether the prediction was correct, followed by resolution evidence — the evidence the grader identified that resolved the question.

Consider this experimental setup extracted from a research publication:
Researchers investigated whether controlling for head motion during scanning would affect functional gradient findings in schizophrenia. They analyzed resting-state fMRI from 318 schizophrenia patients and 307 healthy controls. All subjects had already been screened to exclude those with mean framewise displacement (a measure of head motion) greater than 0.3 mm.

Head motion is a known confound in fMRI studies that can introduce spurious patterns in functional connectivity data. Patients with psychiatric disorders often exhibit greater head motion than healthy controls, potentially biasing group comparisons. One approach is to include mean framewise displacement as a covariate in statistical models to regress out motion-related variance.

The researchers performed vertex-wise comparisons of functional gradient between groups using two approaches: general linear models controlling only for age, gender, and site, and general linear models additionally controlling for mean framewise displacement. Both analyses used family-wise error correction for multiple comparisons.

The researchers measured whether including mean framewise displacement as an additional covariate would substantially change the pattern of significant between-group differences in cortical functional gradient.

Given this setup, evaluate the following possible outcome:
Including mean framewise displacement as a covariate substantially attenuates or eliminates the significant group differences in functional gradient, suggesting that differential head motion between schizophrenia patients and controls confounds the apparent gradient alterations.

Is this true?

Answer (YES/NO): NO